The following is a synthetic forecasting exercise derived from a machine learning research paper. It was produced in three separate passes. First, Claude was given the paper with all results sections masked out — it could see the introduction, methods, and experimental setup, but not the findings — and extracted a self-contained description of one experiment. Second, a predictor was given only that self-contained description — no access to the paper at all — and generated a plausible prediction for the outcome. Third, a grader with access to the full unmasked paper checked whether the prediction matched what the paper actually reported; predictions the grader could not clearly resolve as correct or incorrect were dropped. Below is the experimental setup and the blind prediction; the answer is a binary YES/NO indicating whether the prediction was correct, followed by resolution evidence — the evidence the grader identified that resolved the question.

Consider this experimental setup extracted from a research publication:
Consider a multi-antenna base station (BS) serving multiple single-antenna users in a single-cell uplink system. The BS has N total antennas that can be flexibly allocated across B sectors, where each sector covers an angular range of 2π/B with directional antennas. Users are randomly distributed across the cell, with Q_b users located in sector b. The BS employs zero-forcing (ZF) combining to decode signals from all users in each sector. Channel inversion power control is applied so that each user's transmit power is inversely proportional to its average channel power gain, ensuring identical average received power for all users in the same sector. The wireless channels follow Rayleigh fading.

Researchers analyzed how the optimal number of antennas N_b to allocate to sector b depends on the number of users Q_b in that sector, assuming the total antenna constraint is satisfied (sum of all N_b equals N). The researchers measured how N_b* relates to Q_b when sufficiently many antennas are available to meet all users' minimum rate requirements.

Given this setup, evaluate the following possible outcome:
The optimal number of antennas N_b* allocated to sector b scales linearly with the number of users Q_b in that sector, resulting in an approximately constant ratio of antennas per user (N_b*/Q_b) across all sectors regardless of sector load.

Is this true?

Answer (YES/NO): NO